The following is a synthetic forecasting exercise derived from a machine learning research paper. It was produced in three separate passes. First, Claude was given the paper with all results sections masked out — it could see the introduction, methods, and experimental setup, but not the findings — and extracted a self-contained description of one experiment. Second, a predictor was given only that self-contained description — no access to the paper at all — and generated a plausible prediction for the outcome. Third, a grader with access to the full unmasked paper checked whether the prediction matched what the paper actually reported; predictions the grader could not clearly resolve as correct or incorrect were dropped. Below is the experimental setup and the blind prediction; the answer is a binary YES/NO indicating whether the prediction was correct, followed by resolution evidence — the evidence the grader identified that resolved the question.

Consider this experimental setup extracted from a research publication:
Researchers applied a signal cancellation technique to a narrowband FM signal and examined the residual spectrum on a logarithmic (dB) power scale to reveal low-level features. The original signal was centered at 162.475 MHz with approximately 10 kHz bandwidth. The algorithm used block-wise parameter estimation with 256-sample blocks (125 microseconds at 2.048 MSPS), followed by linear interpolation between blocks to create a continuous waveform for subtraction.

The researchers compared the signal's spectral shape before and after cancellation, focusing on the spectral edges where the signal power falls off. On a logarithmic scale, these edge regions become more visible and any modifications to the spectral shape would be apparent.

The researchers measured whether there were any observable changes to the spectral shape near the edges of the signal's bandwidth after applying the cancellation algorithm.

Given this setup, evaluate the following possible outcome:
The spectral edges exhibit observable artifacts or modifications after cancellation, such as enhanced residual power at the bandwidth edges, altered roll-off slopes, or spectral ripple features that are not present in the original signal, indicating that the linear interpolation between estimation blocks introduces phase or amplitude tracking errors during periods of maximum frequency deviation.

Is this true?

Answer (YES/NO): YES